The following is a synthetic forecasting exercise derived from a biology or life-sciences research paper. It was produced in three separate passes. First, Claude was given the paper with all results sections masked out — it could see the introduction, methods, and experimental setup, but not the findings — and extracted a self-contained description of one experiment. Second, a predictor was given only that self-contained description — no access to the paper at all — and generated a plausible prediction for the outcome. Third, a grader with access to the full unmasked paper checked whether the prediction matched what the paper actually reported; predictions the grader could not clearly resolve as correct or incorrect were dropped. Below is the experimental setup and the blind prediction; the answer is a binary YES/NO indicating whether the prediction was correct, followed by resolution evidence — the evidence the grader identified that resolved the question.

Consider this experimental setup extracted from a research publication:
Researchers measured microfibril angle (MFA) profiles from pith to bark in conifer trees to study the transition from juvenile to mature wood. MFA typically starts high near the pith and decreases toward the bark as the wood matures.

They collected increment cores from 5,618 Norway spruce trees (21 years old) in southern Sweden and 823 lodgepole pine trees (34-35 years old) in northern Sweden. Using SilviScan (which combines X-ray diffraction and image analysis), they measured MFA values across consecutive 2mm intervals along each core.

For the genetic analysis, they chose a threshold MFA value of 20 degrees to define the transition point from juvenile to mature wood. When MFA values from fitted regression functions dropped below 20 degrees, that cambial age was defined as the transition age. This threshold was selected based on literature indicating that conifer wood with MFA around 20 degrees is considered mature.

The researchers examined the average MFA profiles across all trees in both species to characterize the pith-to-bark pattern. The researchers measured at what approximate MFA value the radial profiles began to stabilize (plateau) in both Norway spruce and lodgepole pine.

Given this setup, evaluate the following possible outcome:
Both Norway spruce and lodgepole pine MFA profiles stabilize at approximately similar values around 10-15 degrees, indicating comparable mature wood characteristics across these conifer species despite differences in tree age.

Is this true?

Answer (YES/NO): YES